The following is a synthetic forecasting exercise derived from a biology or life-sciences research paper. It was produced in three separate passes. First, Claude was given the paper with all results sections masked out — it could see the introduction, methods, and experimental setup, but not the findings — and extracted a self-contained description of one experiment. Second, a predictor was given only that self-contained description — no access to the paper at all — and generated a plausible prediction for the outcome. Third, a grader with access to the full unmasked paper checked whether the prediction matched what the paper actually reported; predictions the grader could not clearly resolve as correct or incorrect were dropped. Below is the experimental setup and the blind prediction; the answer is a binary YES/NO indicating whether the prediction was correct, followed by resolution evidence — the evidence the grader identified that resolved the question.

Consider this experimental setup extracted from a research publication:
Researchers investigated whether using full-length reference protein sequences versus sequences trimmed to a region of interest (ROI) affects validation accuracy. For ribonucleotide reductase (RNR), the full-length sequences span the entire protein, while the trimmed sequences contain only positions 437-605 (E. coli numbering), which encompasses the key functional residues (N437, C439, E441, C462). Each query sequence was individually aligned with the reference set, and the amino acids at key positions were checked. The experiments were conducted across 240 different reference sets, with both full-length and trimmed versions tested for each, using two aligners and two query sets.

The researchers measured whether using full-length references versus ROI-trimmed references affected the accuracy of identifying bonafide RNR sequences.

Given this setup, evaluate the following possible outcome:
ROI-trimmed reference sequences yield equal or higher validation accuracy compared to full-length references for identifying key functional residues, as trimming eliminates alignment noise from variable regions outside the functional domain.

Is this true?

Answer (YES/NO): NO